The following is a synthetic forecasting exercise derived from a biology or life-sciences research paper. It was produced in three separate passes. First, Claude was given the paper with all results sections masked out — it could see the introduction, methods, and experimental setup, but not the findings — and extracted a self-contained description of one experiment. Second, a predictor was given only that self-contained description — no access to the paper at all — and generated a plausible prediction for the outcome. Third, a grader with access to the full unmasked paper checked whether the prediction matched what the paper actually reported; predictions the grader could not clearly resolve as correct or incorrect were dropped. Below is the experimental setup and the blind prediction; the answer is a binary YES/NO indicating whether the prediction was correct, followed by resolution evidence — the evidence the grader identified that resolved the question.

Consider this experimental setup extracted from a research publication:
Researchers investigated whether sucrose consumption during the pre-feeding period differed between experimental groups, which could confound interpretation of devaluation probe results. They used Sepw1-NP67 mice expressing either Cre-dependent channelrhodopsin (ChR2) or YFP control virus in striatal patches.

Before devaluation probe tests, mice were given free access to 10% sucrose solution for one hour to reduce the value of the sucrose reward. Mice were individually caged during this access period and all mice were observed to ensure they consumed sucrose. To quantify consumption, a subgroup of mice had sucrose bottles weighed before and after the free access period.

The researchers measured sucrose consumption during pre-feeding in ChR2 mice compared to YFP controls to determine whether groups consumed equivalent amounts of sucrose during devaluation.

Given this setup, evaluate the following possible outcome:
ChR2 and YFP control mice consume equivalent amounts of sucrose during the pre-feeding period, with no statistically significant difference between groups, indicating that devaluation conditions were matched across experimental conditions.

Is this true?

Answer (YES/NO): YES